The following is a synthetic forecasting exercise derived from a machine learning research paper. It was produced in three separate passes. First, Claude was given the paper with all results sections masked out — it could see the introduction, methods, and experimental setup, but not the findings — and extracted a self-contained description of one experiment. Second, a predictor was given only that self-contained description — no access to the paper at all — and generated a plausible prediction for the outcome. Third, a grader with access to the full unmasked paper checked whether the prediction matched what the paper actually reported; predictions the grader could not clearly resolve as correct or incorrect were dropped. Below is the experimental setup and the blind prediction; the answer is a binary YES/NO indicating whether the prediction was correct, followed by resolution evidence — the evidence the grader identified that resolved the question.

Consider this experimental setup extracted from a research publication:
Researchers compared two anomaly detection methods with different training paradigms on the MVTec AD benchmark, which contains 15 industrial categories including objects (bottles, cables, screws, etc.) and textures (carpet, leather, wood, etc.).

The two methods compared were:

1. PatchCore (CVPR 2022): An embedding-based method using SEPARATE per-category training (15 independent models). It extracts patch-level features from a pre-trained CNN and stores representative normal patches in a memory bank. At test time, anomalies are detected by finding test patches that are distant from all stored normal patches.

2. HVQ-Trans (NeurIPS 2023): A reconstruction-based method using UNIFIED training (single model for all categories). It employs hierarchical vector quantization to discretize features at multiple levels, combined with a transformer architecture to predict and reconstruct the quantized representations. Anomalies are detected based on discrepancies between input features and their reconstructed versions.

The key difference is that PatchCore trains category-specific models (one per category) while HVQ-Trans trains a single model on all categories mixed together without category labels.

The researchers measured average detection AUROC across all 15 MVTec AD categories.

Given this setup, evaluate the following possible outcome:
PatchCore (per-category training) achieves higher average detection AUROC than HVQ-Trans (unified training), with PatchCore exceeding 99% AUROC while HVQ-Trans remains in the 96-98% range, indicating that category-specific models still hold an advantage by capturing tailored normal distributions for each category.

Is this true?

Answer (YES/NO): NO